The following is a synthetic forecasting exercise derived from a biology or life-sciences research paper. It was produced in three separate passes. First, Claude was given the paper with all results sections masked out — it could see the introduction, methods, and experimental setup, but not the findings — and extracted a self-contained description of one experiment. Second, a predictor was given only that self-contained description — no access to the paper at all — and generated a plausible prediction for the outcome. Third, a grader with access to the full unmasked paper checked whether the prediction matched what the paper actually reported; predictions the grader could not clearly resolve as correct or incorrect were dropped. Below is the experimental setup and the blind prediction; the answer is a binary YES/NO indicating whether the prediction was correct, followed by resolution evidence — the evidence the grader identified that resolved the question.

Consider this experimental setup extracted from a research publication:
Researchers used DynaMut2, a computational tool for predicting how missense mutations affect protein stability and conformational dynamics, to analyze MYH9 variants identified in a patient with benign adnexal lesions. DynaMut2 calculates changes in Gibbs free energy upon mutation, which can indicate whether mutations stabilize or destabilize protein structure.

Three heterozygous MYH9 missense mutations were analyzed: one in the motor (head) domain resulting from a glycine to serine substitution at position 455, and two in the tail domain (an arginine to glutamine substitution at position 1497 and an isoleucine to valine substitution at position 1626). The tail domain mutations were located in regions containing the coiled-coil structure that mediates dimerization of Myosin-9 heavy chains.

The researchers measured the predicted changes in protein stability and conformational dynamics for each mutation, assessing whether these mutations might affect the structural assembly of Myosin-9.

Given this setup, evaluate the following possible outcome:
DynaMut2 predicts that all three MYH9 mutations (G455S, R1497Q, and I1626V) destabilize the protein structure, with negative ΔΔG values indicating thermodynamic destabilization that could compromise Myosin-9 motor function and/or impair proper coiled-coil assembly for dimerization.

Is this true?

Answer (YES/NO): YES